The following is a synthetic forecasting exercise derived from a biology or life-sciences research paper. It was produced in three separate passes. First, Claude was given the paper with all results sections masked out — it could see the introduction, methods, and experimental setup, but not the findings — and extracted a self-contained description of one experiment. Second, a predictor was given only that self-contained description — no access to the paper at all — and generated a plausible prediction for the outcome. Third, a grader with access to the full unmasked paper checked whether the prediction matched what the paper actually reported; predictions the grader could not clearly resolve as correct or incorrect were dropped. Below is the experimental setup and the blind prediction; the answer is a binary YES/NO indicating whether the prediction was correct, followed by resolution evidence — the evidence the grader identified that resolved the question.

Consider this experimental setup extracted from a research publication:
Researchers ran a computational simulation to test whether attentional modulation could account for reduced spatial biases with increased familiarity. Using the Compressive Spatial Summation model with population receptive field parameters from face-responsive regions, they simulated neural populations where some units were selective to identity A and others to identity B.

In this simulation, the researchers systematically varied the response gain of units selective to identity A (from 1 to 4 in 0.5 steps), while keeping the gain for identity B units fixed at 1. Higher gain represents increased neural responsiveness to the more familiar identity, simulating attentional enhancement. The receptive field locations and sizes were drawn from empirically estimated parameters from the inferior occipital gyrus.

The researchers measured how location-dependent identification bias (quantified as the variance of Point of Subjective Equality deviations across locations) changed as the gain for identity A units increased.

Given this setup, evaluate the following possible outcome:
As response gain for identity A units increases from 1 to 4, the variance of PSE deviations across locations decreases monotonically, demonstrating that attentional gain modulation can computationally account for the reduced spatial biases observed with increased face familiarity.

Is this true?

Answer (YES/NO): NO